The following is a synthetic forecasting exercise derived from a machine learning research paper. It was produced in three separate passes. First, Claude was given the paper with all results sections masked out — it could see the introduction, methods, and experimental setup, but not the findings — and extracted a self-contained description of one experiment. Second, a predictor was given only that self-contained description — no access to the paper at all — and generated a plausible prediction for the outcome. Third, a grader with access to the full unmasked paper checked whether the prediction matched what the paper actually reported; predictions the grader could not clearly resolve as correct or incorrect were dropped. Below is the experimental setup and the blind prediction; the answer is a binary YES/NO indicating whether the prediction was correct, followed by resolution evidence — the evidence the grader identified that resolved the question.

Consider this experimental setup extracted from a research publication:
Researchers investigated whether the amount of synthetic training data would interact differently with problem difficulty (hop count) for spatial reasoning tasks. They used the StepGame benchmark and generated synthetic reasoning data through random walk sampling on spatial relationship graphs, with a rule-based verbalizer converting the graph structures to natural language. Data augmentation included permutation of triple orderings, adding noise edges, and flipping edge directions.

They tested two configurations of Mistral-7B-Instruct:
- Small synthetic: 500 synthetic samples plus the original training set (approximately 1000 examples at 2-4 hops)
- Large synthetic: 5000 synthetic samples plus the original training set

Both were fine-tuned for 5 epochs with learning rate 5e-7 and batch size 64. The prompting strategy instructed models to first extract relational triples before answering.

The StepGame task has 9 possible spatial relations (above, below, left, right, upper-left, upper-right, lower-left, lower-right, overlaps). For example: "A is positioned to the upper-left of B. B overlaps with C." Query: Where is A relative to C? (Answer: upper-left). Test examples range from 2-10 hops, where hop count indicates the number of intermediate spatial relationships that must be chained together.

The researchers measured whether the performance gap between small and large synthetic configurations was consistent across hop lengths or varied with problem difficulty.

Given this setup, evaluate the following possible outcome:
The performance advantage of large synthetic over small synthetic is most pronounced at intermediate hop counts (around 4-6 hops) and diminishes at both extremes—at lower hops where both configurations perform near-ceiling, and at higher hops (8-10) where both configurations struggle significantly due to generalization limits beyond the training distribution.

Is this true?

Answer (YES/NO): NO